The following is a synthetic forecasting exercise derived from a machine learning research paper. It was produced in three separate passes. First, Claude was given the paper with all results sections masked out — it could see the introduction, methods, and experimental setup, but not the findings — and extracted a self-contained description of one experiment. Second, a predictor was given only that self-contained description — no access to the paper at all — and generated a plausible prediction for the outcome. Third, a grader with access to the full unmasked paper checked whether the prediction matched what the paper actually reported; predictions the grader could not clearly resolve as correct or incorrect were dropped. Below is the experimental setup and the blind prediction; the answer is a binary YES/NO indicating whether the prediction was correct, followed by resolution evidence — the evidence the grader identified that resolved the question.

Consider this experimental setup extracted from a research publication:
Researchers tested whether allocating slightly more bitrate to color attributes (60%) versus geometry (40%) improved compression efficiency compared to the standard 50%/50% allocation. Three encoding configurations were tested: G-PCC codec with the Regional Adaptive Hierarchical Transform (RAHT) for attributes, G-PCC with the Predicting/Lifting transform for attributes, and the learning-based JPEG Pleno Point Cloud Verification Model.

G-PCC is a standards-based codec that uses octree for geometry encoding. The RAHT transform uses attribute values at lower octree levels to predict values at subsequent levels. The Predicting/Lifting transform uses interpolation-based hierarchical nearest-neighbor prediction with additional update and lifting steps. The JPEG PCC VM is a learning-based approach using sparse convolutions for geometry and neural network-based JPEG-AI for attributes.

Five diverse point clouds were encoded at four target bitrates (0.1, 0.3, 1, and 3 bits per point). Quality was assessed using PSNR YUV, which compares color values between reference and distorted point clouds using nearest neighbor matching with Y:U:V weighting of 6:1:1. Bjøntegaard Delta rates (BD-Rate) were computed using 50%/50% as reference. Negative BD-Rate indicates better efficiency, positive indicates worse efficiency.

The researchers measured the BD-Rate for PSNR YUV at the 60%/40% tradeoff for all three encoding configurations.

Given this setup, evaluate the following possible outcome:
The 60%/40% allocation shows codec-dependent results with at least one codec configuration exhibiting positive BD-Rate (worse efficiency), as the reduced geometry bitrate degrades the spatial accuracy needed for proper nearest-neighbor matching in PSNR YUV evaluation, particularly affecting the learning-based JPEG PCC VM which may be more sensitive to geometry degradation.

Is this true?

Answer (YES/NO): NO